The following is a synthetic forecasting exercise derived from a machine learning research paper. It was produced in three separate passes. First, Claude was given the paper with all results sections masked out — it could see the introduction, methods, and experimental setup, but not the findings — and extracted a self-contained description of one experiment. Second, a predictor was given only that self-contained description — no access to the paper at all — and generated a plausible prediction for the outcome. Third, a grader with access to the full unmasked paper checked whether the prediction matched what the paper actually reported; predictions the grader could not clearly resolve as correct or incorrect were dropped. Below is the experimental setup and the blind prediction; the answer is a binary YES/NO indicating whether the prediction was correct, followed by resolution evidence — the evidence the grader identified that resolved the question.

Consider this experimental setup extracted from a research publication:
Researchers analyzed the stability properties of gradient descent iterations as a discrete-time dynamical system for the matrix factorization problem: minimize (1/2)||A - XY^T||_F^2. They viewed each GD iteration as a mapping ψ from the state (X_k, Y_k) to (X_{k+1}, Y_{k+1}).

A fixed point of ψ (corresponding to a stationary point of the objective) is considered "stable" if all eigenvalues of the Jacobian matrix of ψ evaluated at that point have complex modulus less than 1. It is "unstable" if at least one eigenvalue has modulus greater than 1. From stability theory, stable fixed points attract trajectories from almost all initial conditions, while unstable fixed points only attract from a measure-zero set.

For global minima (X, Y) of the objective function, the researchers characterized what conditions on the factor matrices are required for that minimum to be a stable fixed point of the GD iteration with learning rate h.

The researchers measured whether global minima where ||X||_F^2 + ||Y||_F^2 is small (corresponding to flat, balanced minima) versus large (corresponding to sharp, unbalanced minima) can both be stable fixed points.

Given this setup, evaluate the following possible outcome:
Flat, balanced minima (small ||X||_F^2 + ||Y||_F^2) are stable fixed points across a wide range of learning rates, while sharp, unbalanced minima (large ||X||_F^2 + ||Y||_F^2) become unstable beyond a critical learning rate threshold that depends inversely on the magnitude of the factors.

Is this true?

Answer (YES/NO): YES